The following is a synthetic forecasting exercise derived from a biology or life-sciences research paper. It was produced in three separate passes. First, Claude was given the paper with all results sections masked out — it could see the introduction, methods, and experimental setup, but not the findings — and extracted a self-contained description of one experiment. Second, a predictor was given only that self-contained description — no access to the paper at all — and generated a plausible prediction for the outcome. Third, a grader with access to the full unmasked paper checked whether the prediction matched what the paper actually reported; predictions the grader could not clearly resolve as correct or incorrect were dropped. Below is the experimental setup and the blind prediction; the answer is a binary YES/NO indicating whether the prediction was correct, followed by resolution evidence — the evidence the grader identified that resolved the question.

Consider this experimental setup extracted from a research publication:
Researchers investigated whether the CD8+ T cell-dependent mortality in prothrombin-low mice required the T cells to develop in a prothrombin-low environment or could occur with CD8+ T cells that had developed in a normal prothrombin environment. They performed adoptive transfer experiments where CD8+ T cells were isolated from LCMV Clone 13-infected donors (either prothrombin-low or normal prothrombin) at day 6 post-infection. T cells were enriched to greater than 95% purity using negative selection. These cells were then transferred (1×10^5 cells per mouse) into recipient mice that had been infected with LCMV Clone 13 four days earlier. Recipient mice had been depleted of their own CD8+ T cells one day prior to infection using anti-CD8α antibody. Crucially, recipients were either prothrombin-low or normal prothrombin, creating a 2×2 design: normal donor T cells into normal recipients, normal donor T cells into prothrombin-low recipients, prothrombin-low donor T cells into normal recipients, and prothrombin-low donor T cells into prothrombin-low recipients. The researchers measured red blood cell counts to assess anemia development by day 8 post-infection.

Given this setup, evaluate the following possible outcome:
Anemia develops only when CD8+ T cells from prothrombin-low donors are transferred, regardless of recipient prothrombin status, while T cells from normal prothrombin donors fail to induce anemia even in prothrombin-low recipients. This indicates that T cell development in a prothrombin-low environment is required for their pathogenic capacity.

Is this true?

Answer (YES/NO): NO